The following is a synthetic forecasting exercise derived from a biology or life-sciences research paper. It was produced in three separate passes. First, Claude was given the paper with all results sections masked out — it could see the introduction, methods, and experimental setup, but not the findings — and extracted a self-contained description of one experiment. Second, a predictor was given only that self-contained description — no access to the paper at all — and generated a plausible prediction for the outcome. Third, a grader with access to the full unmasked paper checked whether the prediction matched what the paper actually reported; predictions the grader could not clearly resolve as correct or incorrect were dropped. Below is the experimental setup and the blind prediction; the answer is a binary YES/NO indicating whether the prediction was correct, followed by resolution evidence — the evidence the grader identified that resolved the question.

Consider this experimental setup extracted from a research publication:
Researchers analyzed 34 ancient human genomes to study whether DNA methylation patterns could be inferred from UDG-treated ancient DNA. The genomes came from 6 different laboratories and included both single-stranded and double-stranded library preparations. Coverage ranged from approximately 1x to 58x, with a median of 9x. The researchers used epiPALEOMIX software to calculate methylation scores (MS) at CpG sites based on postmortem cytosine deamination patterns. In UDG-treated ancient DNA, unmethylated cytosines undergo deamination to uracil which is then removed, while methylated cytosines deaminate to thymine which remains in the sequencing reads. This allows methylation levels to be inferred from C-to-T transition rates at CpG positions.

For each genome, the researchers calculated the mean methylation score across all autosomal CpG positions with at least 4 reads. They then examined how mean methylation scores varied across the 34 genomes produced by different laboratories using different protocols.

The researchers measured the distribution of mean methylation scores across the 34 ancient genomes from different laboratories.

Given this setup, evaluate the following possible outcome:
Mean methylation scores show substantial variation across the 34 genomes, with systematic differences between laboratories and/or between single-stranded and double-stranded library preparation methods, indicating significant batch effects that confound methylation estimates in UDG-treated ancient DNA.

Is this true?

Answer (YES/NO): YES